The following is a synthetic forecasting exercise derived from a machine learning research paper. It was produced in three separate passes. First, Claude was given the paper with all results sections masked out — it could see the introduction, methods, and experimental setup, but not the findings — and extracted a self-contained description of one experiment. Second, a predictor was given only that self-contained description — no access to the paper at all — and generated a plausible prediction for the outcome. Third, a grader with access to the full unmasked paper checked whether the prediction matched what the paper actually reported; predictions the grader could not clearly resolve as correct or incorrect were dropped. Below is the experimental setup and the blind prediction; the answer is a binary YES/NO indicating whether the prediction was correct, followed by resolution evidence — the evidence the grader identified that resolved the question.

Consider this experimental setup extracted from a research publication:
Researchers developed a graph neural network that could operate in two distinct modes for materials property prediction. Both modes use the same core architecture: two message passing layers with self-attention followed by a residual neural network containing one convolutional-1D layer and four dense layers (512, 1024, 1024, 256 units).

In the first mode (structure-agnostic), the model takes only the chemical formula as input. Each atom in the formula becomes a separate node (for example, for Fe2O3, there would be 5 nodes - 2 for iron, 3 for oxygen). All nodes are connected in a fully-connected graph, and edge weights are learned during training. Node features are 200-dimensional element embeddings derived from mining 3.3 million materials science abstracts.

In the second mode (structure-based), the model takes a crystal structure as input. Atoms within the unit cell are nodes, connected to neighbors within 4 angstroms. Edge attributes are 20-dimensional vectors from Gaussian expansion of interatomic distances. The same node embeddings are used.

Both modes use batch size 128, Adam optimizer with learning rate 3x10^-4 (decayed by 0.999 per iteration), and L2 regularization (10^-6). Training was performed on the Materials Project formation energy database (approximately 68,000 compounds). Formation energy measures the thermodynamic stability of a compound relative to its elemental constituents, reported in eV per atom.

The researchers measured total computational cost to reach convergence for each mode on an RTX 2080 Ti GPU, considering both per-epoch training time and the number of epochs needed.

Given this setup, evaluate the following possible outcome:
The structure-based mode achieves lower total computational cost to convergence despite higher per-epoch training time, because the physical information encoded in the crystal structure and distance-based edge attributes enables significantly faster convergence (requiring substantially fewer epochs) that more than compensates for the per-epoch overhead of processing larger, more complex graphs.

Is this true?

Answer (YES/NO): NO